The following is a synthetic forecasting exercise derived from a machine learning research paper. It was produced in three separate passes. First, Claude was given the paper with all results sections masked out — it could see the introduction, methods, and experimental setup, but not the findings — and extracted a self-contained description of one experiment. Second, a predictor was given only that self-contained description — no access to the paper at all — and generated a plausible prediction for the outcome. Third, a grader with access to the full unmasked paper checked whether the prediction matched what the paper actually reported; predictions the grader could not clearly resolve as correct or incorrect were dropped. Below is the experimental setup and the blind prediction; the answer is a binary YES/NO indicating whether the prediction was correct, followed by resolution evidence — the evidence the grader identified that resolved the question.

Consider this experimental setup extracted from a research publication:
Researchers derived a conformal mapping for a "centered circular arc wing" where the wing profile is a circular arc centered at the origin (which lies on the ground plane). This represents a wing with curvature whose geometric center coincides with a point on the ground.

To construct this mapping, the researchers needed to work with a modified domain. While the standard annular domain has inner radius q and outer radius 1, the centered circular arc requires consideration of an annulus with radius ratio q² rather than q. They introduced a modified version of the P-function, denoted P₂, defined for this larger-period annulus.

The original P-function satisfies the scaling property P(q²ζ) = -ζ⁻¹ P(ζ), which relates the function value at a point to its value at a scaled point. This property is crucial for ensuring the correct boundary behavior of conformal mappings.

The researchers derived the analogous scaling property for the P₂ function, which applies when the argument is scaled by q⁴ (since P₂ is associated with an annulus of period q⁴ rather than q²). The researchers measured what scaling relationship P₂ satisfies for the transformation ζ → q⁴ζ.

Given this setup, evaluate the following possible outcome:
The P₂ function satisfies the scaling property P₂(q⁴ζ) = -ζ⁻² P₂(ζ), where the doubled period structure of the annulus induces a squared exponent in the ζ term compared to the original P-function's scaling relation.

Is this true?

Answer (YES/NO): NO